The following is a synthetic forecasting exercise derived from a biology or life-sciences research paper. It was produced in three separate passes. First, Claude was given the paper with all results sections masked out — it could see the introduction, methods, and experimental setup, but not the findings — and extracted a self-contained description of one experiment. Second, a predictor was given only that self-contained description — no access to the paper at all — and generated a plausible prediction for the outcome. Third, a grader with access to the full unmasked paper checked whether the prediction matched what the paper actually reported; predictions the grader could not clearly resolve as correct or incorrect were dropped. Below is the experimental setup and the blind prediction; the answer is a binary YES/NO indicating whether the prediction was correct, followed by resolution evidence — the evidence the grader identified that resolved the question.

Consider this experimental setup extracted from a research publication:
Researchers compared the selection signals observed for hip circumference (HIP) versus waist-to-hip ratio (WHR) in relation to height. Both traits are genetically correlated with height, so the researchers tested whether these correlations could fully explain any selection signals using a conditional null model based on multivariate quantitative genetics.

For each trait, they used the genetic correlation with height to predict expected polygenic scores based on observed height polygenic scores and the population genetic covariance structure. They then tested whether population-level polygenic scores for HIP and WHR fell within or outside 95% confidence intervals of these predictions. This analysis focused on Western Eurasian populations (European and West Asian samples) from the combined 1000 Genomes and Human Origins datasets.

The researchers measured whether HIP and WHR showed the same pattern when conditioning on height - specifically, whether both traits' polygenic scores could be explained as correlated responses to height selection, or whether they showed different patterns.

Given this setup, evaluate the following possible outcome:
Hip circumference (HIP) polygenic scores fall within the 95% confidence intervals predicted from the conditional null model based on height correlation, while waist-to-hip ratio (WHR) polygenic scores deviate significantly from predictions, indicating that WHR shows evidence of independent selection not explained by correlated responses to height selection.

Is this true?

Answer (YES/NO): YES